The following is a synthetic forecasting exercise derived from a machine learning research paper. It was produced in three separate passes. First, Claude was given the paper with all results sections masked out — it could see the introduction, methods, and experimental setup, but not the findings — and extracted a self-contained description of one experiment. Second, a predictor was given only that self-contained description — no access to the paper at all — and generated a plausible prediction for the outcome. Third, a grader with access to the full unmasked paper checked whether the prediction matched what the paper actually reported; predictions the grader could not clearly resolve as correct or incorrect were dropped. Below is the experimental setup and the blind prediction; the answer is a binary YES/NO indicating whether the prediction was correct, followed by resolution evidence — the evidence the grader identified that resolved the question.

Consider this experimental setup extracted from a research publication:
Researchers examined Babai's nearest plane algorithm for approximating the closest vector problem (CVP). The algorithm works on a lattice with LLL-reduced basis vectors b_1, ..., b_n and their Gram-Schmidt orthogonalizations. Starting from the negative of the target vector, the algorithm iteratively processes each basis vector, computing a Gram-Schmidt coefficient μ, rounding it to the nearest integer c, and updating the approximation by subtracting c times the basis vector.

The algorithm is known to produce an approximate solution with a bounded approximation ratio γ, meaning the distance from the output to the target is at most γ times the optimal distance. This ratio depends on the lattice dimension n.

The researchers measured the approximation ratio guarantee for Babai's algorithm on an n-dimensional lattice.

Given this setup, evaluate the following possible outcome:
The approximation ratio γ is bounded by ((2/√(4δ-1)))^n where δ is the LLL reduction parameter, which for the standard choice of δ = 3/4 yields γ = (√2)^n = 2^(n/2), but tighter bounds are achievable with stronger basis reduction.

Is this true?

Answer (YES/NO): NO